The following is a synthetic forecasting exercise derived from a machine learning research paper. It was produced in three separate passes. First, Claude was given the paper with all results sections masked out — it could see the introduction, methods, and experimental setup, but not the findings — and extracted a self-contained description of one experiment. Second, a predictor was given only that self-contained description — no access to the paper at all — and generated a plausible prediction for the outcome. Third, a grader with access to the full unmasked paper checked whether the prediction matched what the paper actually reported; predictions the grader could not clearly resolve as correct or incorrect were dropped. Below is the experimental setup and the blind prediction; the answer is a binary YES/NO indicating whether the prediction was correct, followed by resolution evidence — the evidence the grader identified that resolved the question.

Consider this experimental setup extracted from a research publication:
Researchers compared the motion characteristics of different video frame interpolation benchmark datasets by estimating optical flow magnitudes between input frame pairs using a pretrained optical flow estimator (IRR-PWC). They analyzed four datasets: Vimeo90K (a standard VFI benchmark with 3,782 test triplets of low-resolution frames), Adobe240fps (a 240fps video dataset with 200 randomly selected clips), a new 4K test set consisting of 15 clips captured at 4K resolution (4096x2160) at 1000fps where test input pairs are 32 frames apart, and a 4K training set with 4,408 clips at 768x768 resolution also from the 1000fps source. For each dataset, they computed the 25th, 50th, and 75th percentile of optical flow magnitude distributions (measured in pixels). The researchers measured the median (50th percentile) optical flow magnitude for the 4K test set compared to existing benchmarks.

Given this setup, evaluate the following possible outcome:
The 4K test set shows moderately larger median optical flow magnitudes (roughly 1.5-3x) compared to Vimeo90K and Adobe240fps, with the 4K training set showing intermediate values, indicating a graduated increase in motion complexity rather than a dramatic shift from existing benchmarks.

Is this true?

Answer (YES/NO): NO